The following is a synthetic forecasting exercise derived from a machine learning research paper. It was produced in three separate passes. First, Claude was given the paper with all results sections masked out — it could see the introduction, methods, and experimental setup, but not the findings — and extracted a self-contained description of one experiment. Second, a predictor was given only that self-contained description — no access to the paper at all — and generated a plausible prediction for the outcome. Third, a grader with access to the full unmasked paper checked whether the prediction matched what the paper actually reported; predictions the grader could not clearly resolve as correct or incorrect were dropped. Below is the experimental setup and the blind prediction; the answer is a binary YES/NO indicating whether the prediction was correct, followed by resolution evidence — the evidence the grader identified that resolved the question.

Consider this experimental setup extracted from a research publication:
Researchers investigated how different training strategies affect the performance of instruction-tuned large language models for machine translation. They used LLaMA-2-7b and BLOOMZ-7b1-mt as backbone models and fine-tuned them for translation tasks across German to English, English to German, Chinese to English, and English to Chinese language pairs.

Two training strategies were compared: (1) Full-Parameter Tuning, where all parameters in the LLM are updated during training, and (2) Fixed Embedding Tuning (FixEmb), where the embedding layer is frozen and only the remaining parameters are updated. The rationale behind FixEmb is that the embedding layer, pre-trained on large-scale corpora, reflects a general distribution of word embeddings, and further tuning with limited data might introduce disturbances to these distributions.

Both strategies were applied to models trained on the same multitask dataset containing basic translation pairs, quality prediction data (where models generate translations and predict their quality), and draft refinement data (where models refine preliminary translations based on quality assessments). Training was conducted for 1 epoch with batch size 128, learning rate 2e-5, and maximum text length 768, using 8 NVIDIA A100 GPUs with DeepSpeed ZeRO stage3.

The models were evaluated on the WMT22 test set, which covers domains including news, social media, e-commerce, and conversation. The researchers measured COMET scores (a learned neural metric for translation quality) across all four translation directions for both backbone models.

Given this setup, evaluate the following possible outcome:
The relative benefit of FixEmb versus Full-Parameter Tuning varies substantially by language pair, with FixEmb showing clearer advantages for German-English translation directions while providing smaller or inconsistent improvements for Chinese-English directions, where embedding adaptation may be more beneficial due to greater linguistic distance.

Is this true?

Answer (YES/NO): NO